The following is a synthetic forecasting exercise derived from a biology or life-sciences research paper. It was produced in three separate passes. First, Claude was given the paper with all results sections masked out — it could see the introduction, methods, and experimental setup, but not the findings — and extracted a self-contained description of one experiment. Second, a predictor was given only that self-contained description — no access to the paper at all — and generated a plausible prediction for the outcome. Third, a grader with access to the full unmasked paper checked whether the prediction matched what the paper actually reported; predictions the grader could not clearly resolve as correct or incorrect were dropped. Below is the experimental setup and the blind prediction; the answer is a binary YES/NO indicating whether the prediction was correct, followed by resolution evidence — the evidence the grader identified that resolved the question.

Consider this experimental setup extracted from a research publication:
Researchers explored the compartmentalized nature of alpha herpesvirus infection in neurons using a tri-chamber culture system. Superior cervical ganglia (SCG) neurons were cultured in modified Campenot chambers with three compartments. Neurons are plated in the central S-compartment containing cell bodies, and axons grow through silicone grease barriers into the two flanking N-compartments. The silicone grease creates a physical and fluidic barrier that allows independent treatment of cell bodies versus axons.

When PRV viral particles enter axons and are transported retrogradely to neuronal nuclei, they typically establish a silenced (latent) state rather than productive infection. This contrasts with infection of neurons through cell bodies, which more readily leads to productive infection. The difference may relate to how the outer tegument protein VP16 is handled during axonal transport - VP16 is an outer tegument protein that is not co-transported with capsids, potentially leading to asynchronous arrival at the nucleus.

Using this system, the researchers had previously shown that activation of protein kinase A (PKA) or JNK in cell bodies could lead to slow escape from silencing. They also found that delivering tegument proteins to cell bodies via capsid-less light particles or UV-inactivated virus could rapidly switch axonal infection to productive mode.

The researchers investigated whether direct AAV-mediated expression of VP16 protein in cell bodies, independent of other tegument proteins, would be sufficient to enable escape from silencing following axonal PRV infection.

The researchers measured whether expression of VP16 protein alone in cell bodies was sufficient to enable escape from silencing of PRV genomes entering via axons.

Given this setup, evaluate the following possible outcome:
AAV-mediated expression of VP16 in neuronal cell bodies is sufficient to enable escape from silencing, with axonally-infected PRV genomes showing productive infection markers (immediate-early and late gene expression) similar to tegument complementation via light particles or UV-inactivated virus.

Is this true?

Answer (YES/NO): NO